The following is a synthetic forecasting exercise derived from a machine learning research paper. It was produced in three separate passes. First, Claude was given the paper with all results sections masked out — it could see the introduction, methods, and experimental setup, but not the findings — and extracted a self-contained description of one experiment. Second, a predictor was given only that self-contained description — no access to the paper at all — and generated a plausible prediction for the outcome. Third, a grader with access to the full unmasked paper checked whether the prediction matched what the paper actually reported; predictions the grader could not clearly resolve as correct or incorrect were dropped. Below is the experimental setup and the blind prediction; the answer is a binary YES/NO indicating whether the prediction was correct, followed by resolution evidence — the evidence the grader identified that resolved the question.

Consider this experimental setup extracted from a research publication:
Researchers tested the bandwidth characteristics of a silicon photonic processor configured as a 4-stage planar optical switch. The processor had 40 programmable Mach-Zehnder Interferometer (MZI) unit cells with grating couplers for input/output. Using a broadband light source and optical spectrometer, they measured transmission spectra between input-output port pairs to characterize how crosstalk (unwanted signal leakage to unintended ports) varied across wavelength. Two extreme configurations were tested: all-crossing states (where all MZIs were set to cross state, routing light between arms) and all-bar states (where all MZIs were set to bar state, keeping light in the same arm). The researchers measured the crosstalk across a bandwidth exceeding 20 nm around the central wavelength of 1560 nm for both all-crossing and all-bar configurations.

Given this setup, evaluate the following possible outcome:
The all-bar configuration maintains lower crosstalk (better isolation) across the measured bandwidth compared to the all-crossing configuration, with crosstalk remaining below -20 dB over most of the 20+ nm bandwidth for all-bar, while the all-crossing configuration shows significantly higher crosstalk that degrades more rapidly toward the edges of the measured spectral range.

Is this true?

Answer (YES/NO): NO